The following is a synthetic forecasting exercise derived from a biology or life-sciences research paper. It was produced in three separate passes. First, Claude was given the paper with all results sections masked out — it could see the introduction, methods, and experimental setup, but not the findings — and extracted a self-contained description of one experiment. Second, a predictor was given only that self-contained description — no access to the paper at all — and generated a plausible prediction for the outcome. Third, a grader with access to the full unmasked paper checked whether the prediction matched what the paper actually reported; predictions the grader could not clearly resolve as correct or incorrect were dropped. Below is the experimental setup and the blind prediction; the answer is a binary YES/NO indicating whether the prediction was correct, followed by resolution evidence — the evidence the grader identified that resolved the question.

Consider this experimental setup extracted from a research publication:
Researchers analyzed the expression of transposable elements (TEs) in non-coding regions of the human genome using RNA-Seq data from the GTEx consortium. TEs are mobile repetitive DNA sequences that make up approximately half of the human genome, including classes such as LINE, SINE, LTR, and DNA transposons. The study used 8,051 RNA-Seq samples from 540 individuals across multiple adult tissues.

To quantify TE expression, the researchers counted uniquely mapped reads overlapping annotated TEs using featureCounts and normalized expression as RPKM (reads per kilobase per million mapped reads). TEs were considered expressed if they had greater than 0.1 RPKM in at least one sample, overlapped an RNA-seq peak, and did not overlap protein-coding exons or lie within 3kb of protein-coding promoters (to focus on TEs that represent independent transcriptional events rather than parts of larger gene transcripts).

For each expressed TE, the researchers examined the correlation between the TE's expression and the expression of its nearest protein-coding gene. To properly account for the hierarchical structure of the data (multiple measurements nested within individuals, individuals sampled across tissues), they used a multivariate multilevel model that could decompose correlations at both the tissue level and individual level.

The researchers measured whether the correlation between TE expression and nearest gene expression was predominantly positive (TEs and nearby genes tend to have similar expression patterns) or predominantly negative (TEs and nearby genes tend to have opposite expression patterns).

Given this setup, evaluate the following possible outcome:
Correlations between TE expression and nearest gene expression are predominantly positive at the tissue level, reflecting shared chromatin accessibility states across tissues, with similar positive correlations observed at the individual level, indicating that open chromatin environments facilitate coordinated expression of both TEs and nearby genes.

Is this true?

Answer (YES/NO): NO